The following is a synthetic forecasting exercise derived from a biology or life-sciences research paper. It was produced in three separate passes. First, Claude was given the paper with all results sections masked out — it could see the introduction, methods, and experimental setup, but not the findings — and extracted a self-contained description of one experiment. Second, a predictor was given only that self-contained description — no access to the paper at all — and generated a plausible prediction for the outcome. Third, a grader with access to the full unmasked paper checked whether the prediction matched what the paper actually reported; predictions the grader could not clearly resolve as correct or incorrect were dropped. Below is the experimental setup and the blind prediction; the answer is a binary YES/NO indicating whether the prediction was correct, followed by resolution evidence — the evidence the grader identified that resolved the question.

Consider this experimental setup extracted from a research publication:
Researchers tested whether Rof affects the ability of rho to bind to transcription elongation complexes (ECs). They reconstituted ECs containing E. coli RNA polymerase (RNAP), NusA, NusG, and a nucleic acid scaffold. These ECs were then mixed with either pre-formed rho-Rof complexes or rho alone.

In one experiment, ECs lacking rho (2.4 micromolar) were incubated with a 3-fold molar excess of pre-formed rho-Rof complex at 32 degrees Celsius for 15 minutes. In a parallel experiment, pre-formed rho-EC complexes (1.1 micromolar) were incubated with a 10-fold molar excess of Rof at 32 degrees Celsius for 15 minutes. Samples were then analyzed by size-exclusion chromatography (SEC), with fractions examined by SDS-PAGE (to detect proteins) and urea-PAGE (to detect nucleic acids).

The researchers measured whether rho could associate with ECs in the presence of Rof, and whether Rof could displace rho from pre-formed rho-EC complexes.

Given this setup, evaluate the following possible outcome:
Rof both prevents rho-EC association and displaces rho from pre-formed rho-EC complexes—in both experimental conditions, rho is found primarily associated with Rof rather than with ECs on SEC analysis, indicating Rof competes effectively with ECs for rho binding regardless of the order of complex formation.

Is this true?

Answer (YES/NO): NO